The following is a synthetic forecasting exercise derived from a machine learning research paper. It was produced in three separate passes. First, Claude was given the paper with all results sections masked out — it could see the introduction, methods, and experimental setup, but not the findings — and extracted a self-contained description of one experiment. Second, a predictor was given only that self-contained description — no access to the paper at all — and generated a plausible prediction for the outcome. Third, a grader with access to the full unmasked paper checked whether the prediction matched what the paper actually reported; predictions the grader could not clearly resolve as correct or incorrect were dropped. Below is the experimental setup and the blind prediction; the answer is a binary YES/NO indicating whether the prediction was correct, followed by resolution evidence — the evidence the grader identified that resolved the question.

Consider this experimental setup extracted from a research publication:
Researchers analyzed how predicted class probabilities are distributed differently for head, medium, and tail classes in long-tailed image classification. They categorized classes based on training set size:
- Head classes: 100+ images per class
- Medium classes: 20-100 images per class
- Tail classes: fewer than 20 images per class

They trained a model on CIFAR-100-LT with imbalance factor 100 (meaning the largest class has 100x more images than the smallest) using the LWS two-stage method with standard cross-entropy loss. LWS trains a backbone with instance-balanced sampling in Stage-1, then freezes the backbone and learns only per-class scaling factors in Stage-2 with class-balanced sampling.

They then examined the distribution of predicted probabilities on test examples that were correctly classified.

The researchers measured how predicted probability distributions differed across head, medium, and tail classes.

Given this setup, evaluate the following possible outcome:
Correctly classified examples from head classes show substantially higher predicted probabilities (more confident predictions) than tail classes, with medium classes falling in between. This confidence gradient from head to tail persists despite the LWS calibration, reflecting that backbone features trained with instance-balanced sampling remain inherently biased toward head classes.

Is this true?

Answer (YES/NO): YES